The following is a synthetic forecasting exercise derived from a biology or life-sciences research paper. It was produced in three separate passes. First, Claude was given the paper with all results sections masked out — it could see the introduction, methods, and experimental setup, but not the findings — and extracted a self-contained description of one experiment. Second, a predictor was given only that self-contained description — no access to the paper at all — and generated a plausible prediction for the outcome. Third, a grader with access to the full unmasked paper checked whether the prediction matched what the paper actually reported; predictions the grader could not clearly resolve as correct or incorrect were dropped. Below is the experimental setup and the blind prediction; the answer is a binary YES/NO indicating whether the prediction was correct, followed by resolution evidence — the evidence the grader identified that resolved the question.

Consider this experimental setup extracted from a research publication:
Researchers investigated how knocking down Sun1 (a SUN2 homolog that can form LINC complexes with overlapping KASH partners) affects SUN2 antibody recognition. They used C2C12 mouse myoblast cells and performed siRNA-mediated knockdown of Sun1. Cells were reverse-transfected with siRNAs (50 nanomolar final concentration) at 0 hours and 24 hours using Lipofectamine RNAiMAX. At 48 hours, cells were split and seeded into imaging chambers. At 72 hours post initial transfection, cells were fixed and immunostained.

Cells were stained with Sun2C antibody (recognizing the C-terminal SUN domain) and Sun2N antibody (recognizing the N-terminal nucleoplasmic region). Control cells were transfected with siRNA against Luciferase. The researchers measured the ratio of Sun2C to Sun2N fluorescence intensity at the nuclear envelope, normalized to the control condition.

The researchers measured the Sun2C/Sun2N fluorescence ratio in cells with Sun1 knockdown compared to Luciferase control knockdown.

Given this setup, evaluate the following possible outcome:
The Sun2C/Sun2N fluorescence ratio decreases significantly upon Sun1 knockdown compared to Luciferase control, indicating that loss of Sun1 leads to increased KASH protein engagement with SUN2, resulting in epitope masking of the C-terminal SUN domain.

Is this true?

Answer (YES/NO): YES